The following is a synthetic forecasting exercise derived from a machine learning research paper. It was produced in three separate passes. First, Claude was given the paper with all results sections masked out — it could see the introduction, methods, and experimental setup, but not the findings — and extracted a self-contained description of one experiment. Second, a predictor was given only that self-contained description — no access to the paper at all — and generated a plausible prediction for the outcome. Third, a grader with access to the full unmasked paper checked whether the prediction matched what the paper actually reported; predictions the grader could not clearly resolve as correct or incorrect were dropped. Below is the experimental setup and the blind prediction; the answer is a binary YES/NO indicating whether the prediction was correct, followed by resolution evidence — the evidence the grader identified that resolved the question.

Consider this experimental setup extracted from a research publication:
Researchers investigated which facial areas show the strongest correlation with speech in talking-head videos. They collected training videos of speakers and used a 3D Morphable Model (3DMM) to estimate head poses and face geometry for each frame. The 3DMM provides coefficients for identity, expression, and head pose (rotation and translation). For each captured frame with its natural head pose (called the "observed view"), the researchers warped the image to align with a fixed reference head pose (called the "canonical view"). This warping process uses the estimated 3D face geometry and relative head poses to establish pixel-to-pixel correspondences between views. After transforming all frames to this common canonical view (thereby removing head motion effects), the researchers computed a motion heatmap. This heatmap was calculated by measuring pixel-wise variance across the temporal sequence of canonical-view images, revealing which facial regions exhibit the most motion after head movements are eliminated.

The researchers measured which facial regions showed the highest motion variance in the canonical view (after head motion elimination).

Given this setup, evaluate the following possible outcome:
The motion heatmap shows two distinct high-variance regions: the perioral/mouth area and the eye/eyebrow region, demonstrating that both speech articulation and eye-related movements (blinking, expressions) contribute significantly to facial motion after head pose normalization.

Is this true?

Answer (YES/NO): NO